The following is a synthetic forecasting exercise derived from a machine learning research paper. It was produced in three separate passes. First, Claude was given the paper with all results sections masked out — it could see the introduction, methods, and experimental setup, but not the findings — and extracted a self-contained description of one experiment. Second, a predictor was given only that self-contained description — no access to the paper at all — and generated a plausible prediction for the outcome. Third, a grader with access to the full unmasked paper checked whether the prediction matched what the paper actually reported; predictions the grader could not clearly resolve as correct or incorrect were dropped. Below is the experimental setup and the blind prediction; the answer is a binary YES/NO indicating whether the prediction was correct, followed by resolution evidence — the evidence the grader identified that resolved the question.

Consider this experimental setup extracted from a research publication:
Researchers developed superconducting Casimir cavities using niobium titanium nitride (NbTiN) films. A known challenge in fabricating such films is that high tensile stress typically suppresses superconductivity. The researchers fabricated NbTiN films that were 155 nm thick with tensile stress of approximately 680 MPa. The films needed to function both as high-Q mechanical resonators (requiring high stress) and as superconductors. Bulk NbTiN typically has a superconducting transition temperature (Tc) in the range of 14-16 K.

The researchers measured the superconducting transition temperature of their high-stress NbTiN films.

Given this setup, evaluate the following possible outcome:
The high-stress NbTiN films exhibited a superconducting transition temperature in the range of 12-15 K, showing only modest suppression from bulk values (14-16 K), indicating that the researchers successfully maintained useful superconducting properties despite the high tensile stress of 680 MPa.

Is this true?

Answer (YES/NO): YES